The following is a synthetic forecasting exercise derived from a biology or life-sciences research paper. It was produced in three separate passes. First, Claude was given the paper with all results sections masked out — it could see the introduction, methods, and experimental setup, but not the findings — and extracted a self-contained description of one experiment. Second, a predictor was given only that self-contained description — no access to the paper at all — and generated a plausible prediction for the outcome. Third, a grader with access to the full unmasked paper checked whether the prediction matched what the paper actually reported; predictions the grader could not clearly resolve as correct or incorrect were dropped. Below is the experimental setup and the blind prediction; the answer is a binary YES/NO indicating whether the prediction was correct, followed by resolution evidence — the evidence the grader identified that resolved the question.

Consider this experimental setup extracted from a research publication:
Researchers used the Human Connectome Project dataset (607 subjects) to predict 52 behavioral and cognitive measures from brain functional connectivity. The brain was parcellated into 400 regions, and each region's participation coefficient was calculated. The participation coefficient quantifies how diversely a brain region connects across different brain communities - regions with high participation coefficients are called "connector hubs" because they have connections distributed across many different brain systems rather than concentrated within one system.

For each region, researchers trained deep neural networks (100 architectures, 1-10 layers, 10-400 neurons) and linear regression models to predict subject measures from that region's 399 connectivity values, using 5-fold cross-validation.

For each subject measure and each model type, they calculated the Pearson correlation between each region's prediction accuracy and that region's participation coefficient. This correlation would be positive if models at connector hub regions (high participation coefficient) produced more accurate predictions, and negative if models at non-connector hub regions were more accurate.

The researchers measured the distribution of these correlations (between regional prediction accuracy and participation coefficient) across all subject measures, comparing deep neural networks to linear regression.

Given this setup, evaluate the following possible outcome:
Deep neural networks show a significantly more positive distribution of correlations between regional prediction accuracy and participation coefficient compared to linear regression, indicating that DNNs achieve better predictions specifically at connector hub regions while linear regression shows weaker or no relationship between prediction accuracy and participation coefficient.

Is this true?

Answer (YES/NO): YES